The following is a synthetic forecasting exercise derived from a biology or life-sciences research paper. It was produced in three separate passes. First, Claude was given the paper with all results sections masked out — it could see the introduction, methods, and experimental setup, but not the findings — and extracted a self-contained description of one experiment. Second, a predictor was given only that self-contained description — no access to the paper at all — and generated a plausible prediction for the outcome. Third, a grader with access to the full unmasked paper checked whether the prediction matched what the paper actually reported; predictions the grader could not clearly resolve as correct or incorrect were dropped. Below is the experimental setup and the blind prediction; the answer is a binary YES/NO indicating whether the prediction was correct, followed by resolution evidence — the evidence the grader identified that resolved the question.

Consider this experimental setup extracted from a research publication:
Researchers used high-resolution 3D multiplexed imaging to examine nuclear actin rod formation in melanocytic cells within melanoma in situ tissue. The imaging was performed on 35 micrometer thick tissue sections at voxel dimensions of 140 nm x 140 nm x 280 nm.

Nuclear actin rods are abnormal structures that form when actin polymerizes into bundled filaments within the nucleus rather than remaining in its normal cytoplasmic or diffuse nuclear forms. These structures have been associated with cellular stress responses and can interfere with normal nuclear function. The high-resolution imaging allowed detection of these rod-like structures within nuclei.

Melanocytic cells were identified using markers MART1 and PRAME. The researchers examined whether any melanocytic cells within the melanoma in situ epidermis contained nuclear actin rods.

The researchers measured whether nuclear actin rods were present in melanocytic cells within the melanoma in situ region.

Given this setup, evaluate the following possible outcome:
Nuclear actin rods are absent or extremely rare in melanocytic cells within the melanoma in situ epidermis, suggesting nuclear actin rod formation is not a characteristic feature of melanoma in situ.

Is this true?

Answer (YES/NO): NO